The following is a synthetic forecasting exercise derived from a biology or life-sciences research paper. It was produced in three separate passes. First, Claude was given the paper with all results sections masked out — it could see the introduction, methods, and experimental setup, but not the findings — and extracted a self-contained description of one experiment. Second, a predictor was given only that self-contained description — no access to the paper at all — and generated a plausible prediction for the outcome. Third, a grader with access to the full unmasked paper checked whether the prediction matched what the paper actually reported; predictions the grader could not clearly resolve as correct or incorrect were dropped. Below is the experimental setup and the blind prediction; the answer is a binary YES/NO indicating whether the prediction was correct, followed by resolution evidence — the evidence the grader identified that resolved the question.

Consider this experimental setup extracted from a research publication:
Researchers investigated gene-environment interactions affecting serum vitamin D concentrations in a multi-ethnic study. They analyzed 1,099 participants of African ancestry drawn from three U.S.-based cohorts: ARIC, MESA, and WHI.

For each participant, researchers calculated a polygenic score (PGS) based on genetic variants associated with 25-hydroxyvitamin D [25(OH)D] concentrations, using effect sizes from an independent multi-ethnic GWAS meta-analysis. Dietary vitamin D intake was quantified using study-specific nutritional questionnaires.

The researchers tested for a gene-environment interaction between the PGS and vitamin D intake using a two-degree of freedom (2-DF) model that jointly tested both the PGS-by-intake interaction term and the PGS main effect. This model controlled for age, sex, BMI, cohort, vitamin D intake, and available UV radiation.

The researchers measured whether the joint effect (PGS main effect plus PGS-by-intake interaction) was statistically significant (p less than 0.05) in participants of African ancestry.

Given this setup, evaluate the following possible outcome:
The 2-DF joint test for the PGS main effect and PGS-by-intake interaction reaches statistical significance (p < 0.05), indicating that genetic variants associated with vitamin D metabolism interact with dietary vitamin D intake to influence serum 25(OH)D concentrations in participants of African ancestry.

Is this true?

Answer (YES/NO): NO